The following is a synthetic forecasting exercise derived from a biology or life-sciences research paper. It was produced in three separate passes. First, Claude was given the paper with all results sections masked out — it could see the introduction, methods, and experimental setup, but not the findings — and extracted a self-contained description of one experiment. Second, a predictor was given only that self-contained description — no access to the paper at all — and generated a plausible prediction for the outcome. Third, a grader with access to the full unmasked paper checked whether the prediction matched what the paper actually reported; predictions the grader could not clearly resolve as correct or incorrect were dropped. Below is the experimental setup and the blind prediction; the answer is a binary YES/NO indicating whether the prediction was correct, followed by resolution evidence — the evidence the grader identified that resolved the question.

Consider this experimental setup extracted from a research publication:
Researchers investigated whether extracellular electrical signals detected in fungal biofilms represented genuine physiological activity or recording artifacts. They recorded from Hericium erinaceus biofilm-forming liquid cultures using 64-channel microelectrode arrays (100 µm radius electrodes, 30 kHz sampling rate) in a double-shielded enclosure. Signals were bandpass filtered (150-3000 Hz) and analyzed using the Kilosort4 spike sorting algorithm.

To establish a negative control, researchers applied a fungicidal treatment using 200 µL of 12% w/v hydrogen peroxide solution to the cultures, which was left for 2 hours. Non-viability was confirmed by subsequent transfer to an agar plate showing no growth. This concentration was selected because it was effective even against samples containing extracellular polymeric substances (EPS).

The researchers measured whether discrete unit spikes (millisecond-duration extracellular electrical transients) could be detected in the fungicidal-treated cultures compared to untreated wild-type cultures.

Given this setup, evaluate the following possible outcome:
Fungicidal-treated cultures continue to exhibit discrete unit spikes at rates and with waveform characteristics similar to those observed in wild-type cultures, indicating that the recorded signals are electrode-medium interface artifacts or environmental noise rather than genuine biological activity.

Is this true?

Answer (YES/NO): NO